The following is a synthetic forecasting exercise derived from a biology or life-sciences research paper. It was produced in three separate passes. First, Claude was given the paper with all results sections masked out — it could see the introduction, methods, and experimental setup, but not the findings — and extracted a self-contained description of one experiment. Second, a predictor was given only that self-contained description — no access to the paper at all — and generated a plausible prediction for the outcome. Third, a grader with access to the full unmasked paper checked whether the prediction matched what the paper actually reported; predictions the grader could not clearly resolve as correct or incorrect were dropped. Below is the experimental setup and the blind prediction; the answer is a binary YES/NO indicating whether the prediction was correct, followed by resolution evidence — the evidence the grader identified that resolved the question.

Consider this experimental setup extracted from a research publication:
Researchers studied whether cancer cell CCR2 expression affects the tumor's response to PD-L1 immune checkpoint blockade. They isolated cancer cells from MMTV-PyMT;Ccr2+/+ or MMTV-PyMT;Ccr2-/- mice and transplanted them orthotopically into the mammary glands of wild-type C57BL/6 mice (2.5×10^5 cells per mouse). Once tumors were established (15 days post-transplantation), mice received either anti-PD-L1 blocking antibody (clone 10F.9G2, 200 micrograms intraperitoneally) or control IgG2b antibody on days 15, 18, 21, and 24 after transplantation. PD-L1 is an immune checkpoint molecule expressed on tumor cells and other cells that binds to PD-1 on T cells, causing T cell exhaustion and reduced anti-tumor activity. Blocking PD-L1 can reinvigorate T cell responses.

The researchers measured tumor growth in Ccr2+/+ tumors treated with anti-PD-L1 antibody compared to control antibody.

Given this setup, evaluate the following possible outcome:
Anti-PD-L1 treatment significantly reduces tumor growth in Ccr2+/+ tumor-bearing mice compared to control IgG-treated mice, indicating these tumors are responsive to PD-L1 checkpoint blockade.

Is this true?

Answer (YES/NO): NO